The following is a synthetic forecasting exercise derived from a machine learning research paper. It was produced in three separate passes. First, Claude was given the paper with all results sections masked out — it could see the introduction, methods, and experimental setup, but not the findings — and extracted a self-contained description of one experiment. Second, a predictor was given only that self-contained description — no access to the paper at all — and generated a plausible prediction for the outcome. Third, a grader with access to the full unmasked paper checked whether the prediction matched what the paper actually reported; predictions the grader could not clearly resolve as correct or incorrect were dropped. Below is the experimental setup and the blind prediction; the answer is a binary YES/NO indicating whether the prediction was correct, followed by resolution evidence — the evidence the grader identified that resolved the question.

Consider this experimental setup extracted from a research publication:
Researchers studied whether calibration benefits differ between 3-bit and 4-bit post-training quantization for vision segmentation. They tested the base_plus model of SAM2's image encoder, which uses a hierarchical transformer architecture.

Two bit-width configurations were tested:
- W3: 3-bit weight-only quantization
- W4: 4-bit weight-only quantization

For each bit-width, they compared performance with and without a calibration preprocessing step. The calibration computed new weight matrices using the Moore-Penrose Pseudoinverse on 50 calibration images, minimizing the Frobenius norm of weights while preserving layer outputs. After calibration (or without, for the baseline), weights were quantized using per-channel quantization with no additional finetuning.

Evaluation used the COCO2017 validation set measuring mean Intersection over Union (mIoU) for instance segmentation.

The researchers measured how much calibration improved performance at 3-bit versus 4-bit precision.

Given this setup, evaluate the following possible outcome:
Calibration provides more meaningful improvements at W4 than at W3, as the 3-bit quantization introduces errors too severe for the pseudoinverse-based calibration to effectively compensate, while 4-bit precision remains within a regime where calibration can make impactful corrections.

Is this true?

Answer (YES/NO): NO